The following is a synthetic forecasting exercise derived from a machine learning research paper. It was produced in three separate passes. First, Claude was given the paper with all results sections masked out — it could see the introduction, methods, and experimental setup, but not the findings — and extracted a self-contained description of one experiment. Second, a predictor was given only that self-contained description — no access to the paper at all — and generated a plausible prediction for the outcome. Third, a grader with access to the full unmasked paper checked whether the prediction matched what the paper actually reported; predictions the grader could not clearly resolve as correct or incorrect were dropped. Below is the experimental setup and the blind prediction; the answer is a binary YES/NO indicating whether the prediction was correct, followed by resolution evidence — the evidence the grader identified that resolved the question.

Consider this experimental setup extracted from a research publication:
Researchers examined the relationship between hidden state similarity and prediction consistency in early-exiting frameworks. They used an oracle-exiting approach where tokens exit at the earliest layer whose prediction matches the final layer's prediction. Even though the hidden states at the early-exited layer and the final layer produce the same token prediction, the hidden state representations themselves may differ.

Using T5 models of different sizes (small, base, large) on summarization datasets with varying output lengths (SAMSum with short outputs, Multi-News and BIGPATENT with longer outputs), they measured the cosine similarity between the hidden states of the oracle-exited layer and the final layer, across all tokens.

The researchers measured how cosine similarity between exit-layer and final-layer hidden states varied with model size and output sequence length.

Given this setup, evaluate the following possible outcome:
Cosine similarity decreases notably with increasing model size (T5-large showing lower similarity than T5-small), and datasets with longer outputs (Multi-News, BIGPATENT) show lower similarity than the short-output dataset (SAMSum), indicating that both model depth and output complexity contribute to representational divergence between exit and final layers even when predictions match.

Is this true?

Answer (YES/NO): YES